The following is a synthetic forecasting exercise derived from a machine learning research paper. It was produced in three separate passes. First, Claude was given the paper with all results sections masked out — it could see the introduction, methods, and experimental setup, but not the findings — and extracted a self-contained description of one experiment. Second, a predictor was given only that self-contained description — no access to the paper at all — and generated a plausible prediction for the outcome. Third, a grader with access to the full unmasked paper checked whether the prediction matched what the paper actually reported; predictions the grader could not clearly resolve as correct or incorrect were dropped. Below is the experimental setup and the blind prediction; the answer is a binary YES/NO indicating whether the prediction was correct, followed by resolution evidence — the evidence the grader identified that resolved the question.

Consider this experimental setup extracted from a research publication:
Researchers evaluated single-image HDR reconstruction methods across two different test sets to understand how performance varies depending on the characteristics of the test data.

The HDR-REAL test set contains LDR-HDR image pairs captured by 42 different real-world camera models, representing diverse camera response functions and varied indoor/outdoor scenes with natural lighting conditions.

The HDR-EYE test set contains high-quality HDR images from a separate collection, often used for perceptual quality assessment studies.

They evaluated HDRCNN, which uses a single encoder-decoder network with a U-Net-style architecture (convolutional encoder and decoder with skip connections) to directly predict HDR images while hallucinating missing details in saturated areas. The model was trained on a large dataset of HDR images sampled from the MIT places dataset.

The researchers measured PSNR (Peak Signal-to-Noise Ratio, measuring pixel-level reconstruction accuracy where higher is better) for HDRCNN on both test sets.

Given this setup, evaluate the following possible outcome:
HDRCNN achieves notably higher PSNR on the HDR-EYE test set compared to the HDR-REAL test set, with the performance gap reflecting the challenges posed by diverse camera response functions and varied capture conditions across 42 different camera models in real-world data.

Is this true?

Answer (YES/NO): YES